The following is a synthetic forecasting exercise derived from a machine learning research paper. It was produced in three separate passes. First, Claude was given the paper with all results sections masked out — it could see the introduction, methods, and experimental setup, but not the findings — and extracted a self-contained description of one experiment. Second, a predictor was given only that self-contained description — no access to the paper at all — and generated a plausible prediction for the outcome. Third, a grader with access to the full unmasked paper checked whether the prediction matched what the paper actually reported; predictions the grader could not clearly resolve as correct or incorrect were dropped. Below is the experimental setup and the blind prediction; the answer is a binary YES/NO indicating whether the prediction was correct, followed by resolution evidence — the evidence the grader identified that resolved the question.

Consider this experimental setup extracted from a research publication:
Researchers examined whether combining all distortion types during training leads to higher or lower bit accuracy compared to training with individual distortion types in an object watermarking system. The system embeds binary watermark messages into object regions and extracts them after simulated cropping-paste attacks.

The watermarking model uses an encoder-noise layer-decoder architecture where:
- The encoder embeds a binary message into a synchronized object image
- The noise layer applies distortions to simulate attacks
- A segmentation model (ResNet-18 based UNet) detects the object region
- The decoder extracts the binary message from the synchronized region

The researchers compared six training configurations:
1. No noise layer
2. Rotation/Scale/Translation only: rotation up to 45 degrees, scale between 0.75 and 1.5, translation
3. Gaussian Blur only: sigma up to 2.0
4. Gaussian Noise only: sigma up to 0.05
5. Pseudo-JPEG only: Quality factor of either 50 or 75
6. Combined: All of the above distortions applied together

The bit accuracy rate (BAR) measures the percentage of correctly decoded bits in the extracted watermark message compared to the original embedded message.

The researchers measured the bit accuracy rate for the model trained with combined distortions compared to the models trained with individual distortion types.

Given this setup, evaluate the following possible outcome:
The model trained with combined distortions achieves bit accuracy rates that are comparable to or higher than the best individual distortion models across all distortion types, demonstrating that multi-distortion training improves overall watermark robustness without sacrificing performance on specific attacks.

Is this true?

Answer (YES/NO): NO